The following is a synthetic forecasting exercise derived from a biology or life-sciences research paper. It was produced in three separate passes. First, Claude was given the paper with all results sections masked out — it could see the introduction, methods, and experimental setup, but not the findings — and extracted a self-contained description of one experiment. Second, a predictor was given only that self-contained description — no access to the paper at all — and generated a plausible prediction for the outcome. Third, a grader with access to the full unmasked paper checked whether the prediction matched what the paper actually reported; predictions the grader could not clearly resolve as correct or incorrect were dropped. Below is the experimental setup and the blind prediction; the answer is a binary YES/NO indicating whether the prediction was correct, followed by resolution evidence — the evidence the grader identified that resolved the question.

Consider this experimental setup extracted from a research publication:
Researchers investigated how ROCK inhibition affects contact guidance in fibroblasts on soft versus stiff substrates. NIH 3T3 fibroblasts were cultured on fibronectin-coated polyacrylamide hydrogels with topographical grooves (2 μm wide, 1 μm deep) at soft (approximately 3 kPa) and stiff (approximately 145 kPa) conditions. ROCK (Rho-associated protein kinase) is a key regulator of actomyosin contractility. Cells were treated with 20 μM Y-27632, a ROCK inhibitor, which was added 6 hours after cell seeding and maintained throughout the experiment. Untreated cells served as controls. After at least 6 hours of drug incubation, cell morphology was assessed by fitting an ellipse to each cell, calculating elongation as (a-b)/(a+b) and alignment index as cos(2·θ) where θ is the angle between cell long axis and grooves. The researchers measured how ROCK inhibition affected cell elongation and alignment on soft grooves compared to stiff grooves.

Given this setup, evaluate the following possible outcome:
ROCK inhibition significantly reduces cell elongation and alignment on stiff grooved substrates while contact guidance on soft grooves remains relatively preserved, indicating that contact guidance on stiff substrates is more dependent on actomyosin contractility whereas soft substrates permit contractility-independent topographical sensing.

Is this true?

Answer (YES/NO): YES